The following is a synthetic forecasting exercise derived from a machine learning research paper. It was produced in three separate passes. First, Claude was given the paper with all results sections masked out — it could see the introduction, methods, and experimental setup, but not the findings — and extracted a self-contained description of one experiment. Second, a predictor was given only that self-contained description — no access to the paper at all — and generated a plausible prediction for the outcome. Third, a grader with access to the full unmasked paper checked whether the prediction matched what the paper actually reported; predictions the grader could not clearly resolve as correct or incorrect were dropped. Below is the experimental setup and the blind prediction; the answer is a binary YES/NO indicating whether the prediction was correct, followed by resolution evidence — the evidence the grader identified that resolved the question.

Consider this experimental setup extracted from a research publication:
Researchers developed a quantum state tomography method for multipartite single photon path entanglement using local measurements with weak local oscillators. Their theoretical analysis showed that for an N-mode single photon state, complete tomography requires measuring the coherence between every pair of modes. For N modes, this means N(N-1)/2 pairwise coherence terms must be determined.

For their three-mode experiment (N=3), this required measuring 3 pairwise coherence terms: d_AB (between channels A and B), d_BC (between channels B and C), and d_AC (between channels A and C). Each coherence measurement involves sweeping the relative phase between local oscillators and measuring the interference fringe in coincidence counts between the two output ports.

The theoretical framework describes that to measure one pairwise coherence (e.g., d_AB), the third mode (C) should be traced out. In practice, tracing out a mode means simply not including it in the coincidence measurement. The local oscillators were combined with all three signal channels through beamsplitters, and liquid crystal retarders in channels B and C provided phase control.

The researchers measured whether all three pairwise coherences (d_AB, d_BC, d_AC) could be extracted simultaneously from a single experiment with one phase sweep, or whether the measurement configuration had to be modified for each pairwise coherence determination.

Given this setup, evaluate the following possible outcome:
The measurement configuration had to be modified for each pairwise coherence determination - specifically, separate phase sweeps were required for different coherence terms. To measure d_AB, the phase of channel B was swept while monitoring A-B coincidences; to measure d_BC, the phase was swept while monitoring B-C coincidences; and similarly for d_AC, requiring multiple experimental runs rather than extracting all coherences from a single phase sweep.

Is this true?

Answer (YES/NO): YES